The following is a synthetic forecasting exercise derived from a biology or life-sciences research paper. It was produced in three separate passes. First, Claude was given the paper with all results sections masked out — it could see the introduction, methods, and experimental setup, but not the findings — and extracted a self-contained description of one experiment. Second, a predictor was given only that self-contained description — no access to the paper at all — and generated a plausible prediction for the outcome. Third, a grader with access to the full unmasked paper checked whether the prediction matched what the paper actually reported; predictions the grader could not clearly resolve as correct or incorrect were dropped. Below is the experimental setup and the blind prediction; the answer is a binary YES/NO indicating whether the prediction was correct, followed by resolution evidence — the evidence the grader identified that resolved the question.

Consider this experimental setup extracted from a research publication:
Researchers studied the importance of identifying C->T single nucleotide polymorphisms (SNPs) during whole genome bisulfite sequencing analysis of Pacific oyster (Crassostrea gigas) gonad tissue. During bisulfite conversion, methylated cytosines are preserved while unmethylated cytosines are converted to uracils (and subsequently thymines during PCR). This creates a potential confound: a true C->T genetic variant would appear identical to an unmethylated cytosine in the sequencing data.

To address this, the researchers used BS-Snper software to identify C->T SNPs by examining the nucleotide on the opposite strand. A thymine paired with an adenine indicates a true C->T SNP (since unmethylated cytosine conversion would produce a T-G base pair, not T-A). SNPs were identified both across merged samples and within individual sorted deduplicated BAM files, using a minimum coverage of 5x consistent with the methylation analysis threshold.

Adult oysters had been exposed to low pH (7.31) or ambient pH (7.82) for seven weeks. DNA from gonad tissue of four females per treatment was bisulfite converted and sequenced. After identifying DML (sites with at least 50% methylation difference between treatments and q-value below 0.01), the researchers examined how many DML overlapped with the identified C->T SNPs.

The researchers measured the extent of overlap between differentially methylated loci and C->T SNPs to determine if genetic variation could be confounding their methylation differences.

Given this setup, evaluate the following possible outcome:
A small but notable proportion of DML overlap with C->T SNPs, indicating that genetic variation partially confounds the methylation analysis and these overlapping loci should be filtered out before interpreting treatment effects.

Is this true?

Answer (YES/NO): YES